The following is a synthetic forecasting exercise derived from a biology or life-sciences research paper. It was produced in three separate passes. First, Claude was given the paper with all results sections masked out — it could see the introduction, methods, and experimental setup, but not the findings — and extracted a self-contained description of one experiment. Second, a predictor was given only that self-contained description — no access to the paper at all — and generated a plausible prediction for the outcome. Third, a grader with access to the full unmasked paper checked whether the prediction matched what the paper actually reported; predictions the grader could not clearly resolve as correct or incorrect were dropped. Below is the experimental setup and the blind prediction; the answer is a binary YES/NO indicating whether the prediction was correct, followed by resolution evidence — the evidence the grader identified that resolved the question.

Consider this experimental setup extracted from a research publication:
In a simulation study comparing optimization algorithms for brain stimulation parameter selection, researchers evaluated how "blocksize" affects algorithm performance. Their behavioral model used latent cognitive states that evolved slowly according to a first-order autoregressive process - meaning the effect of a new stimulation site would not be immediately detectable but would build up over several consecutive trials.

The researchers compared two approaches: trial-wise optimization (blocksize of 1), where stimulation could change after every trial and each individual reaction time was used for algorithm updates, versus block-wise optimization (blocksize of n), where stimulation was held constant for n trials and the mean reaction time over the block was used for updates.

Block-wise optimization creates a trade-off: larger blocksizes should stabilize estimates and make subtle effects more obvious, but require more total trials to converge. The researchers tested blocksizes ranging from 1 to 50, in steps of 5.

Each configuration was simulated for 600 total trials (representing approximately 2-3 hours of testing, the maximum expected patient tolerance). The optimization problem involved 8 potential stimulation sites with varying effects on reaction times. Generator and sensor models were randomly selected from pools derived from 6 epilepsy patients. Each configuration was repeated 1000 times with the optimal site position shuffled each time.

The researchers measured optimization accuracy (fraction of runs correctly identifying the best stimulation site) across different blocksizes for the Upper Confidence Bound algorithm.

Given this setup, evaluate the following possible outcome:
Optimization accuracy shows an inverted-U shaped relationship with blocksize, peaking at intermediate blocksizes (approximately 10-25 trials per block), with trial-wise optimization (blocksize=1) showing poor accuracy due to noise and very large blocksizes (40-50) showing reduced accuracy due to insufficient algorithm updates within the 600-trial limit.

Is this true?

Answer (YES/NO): NO